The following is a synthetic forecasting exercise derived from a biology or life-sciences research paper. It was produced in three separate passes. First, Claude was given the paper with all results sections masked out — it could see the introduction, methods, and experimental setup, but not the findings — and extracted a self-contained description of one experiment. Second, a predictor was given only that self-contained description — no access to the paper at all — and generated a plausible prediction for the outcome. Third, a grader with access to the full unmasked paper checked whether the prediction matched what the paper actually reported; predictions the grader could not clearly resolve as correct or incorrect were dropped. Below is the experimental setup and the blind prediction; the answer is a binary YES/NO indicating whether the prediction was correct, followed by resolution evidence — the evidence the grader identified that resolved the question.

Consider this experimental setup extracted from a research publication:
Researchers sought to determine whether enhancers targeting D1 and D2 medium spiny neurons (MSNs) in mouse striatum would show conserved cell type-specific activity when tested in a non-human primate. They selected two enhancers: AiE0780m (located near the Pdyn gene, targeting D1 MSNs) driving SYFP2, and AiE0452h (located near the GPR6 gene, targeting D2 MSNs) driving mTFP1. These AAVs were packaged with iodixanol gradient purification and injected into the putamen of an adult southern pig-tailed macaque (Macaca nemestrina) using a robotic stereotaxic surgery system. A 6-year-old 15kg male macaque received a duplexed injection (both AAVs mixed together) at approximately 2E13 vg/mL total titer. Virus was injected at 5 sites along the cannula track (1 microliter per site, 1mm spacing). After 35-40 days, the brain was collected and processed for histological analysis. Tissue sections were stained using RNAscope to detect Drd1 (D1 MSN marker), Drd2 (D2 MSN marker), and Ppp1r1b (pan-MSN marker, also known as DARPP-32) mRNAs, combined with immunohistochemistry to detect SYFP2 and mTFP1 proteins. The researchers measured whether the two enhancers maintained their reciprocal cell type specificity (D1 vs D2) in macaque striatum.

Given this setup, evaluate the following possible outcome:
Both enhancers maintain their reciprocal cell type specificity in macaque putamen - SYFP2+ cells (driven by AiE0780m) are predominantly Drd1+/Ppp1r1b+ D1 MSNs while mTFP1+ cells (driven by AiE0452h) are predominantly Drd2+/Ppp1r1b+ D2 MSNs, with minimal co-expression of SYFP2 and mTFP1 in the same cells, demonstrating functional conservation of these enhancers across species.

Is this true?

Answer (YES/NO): YES